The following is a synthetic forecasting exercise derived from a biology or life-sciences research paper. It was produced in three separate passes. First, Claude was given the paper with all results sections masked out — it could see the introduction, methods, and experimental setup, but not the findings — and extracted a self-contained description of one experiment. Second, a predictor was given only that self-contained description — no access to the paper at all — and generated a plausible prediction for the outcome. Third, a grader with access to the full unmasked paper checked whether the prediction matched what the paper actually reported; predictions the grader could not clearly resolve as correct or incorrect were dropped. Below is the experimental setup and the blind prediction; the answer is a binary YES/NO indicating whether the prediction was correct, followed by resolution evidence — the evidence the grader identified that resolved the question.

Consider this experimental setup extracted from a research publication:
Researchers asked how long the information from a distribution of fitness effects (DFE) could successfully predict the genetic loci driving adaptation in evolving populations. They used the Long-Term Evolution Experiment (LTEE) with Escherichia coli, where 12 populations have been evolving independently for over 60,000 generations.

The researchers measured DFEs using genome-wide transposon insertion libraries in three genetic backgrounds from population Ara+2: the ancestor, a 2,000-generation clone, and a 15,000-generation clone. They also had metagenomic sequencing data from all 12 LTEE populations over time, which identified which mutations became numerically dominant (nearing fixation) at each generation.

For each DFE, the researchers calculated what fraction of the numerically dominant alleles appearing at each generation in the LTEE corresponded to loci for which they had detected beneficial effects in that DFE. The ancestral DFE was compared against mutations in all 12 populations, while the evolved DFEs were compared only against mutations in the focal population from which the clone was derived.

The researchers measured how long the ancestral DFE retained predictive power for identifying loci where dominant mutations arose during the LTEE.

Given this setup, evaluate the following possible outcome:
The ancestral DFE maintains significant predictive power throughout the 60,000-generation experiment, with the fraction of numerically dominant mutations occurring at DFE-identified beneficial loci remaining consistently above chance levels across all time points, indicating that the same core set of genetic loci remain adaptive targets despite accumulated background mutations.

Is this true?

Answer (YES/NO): NO